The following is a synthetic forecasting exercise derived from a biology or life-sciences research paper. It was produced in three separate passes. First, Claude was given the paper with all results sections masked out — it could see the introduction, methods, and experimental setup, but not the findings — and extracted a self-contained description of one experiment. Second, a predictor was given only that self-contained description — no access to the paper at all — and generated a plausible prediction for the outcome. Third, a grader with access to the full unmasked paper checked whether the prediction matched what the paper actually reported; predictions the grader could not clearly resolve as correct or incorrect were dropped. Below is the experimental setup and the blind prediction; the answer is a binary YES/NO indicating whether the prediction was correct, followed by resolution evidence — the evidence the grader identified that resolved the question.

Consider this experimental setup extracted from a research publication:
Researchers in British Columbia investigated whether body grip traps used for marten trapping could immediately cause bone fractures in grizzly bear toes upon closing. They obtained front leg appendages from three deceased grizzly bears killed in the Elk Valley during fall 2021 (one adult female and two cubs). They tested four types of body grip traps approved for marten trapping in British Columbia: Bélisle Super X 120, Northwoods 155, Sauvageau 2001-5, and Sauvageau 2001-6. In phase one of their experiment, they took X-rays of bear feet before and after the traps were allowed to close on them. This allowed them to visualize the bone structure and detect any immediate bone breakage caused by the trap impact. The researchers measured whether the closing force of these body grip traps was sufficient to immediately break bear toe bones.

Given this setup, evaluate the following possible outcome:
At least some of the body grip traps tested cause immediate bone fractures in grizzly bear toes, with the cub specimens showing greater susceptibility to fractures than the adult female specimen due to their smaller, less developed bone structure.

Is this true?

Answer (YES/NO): NO